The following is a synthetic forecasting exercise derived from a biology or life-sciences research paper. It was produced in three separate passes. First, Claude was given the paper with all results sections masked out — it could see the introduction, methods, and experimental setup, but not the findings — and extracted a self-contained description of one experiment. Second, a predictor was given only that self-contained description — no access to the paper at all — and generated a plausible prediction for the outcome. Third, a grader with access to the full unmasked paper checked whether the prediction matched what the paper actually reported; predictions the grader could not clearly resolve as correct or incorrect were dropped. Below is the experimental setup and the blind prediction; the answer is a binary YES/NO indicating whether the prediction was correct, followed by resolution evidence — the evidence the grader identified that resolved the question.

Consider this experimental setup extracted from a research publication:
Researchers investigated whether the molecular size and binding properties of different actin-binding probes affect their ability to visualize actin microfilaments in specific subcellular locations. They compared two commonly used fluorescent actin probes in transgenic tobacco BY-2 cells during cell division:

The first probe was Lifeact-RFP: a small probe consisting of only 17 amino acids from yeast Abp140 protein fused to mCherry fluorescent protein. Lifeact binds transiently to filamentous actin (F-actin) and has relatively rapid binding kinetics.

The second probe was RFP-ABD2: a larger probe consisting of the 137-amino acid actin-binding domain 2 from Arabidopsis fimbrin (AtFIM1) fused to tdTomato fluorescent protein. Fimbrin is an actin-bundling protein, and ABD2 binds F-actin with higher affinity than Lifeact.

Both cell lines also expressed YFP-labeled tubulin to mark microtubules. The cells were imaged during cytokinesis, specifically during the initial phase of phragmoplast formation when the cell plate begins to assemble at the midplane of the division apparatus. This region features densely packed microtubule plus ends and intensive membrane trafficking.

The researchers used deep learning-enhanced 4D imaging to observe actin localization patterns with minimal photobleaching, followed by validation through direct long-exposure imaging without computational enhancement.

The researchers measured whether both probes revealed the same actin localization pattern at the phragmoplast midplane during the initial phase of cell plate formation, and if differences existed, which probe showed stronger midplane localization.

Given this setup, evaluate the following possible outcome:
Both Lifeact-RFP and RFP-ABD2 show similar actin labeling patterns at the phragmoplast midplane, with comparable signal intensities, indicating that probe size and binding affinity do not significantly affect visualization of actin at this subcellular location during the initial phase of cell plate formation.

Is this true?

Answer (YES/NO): NO